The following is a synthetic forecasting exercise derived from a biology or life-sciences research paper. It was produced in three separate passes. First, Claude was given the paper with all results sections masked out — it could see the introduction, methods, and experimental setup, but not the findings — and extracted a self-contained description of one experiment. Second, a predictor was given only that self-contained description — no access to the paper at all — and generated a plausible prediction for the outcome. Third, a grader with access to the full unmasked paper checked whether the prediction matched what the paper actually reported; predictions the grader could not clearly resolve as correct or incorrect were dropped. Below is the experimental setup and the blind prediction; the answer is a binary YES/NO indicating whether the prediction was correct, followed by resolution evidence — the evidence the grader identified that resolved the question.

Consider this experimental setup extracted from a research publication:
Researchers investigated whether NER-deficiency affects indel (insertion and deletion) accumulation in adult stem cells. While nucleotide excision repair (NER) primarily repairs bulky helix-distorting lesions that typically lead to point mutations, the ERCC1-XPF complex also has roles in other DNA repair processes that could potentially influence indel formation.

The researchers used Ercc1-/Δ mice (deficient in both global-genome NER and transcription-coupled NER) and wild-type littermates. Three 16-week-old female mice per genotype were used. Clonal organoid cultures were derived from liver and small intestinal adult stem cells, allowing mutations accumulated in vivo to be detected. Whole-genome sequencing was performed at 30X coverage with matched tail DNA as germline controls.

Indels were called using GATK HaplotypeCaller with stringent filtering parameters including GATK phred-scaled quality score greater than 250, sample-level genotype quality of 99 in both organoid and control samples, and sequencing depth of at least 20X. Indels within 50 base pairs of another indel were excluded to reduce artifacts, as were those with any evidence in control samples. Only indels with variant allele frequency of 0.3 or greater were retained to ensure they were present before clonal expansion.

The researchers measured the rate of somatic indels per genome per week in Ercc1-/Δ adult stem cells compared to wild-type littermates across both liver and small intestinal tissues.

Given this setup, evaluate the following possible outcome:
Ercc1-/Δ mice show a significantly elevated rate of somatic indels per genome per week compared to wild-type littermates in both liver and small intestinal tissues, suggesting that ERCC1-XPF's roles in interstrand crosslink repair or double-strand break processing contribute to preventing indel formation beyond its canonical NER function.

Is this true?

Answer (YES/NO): NO